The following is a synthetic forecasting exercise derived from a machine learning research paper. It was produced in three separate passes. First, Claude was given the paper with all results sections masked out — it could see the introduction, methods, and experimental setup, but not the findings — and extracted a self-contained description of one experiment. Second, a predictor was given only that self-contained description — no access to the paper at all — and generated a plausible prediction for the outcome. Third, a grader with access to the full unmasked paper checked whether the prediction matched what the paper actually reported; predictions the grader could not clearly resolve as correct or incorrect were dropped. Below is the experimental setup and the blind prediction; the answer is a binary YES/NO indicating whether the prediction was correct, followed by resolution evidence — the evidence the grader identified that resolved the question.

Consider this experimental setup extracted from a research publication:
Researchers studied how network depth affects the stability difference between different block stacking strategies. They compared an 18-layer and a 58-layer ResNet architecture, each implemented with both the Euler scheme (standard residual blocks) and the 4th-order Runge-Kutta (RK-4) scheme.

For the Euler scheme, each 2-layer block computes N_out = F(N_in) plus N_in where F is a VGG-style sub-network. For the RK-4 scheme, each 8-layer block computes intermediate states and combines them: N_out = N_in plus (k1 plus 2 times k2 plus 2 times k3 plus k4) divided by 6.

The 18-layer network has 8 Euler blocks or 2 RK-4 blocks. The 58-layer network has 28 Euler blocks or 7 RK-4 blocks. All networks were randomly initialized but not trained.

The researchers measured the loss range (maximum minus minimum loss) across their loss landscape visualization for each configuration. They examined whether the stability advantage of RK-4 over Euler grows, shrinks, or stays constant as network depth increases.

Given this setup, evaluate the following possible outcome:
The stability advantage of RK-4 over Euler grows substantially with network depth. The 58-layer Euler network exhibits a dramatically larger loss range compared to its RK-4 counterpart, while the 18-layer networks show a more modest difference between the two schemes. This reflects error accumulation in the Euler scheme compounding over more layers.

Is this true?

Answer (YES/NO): YES